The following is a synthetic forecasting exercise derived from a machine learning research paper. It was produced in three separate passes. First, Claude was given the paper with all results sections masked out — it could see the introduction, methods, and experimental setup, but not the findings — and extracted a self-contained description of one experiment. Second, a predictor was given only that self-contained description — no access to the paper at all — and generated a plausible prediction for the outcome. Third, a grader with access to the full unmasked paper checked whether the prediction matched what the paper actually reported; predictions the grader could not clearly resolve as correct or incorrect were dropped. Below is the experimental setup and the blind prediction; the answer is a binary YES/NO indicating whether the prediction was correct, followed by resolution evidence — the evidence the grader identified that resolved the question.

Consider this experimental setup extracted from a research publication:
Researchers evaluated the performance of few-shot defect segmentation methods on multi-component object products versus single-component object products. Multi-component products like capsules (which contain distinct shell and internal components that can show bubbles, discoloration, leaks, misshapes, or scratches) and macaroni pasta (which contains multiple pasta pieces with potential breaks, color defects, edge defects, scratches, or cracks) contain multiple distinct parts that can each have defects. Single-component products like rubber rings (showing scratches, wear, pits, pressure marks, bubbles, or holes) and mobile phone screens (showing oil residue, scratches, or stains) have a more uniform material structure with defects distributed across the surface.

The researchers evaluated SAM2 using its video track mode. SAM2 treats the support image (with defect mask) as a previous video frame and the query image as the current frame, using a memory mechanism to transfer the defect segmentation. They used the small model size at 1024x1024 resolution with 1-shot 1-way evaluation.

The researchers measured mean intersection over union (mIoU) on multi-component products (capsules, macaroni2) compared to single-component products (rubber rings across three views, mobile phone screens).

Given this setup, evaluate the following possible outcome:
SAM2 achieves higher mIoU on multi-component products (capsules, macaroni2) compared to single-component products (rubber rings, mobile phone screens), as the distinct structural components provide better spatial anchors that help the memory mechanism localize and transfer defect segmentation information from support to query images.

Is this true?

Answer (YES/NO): NO